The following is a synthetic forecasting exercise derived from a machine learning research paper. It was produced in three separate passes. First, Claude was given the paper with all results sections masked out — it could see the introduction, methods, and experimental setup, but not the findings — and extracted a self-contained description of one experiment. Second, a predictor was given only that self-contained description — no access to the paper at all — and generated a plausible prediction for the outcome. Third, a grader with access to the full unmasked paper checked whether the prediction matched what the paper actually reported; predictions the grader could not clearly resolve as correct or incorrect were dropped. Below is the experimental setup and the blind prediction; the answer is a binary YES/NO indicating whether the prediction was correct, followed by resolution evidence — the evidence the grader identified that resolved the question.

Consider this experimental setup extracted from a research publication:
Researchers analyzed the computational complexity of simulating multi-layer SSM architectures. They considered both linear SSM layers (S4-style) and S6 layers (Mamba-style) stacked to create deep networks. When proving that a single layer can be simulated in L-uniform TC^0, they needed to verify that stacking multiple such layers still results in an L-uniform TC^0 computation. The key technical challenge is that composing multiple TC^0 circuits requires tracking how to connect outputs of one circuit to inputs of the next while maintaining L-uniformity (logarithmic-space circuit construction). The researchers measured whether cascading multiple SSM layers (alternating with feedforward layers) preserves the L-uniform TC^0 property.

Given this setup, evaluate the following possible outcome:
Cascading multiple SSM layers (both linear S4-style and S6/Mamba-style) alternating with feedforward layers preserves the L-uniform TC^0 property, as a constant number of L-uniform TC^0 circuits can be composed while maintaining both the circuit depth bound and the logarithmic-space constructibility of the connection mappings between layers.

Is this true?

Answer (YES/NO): YES